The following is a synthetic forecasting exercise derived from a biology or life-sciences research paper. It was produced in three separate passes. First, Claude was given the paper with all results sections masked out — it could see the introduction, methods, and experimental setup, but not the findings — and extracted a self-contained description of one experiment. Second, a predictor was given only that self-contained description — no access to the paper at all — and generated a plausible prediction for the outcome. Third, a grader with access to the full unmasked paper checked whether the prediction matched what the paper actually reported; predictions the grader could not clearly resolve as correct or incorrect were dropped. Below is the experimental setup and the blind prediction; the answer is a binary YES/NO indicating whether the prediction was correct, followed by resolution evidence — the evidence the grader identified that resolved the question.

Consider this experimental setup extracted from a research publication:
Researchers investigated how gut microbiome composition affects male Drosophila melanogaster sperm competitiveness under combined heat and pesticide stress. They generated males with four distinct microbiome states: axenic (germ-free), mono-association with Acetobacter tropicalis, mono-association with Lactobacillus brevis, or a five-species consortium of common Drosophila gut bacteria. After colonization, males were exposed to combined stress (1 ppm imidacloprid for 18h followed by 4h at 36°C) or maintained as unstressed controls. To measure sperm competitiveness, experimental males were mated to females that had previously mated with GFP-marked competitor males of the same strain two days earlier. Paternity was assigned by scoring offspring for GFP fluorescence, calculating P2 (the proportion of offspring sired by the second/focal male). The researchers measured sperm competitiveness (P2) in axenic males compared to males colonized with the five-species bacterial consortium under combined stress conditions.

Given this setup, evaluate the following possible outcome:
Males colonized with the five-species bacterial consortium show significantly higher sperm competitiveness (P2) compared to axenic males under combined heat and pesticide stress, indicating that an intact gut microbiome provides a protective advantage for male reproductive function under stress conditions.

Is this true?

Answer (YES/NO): NO